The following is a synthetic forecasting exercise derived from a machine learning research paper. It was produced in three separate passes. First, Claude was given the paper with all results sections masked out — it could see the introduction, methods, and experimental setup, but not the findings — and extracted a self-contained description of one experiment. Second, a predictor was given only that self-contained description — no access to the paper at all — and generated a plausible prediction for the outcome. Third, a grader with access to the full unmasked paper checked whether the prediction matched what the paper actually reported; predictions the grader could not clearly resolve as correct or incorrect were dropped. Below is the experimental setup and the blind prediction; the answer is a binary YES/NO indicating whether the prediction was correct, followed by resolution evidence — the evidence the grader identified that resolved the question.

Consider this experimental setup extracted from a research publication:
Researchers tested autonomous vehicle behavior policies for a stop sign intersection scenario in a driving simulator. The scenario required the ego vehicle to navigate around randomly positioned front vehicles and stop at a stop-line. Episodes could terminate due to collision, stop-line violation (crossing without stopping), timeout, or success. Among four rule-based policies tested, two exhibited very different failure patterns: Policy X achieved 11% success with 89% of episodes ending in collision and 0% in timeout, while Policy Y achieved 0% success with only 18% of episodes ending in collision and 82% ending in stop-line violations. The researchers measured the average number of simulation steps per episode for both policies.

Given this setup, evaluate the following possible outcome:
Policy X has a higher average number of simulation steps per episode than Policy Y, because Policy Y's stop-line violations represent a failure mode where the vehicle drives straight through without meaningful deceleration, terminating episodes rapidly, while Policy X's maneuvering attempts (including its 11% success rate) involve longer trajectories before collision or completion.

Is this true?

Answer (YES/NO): NO